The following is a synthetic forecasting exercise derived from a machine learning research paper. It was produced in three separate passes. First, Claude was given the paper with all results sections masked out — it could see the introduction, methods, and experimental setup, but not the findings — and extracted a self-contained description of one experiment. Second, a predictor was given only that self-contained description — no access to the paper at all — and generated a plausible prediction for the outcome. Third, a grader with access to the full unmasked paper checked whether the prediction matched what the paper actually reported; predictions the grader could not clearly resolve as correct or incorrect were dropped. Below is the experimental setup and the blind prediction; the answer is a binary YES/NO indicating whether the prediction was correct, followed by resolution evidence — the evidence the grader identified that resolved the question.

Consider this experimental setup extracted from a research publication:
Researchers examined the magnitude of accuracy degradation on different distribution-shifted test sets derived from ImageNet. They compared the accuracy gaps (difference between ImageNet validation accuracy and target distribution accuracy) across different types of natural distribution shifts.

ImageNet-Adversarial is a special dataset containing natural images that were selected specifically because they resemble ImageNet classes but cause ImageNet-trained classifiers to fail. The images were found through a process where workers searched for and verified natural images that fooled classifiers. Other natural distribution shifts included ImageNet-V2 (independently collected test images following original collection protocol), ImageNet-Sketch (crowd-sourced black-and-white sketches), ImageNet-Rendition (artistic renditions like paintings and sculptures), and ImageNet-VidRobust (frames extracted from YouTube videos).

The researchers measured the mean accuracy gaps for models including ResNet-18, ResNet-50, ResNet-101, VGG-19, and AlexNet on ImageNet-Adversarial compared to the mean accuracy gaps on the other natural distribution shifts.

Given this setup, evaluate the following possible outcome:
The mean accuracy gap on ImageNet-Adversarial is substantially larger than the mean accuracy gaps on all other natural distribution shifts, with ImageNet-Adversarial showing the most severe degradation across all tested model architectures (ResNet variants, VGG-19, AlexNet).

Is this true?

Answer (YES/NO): YES